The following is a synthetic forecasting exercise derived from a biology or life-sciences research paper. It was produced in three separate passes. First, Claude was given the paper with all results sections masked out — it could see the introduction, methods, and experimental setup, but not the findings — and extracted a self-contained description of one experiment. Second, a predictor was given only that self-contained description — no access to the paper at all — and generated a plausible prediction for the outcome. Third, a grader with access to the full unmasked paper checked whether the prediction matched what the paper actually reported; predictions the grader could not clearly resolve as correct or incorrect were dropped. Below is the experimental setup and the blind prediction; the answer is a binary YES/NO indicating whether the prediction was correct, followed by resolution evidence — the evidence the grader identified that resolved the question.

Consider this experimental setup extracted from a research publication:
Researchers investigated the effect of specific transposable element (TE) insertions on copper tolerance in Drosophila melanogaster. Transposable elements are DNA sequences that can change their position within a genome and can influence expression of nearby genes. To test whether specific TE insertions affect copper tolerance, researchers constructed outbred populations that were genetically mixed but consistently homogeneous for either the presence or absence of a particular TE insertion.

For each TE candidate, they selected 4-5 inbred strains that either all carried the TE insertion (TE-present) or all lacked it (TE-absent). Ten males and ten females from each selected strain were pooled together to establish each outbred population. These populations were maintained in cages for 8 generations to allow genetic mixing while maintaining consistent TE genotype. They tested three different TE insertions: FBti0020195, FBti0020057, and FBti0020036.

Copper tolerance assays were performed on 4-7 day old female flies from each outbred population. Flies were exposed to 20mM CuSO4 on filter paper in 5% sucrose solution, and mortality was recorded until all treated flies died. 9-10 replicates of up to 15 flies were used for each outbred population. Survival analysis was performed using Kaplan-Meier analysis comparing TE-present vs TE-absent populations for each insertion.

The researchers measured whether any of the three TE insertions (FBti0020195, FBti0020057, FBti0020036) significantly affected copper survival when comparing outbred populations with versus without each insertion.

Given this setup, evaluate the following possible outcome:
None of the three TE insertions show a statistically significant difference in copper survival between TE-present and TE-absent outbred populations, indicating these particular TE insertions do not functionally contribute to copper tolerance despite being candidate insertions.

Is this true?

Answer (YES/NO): NO